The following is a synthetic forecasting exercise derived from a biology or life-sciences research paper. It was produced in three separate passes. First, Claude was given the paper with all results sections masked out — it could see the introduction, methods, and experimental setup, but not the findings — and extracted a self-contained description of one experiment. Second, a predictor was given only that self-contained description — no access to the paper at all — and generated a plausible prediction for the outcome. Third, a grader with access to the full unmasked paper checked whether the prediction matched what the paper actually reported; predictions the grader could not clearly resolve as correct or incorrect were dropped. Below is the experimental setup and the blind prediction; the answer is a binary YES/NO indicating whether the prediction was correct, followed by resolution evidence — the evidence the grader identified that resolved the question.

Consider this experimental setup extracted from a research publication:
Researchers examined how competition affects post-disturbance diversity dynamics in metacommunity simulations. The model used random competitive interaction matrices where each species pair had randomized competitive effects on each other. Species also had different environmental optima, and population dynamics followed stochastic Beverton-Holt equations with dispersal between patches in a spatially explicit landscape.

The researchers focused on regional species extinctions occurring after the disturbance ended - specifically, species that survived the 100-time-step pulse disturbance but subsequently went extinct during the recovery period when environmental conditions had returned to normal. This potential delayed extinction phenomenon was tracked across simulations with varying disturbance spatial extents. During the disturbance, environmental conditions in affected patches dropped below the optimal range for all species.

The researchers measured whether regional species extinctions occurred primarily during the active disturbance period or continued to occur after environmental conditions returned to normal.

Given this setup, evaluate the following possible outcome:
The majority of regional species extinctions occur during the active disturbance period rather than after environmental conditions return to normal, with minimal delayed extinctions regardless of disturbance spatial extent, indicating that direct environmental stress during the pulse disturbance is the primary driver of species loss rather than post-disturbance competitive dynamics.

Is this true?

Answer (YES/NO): NO